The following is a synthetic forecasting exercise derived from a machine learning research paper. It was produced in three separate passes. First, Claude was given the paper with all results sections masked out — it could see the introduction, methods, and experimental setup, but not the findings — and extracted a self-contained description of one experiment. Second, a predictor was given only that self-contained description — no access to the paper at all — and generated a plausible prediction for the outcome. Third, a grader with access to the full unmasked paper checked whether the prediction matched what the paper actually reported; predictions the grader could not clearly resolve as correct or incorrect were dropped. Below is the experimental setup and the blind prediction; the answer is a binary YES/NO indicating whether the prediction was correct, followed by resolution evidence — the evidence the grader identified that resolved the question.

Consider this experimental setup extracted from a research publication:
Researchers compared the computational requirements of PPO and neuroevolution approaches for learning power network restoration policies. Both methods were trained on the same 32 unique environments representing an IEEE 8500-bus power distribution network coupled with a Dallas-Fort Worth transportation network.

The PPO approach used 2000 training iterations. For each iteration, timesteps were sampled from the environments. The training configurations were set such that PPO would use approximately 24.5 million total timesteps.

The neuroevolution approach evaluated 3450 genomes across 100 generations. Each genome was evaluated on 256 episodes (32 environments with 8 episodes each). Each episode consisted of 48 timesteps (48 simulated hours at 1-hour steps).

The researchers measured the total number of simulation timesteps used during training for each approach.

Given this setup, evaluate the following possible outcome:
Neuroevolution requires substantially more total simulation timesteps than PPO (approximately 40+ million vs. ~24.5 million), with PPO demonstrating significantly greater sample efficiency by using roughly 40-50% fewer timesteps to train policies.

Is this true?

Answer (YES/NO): YES